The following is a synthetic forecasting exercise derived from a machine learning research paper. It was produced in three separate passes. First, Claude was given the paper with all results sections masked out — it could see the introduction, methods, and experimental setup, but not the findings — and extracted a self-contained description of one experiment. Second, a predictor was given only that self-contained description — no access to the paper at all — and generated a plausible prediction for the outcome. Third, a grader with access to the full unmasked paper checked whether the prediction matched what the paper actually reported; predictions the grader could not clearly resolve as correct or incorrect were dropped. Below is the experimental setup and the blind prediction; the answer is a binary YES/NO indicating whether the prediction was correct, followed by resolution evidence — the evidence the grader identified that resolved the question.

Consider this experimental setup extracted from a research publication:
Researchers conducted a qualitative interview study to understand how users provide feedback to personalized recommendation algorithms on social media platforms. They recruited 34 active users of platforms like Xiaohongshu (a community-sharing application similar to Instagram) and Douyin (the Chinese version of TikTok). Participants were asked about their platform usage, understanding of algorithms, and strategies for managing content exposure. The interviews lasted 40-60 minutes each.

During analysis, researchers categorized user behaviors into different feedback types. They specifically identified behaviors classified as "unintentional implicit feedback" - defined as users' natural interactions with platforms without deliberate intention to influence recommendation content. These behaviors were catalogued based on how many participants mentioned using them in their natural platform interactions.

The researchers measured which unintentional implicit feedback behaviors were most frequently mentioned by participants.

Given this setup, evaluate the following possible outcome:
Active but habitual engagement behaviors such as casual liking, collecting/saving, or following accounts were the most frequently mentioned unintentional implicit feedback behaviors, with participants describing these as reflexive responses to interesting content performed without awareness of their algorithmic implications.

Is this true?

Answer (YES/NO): NO